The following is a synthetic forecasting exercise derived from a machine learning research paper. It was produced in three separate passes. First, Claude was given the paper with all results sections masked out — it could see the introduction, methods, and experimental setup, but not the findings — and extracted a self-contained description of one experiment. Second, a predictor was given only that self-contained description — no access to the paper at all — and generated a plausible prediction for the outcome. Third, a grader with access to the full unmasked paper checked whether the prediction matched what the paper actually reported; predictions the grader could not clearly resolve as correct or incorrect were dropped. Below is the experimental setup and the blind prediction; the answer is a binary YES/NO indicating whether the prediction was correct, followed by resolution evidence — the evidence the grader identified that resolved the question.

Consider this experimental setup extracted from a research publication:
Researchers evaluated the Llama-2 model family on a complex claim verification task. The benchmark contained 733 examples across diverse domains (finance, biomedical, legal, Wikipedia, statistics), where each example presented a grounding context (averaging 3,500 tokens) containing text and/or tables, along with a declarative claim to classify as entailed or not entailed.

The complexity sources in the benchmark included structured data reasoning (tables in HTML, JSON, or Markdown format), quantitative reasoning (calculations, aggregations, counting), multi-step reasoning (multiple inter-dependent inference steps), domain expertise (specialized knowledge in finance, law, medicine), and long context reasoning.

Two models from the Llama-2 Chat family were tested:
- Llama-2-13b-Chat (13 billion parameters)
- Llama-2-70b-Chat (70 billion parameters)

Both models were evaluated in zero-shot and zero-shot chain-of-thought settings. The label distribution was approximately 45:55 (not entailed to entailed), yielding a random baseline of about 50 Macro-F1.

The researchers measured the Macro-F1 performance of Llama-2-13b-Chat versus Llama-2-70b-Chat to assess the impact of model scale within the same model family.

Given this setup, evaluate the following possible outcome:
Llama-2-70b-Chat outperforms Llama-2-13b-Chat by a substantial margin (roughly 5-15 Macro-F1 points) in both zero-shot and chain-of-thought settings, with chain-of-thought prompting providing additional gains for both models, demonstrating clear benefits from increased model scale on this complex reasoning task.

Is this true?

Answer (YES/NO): NO